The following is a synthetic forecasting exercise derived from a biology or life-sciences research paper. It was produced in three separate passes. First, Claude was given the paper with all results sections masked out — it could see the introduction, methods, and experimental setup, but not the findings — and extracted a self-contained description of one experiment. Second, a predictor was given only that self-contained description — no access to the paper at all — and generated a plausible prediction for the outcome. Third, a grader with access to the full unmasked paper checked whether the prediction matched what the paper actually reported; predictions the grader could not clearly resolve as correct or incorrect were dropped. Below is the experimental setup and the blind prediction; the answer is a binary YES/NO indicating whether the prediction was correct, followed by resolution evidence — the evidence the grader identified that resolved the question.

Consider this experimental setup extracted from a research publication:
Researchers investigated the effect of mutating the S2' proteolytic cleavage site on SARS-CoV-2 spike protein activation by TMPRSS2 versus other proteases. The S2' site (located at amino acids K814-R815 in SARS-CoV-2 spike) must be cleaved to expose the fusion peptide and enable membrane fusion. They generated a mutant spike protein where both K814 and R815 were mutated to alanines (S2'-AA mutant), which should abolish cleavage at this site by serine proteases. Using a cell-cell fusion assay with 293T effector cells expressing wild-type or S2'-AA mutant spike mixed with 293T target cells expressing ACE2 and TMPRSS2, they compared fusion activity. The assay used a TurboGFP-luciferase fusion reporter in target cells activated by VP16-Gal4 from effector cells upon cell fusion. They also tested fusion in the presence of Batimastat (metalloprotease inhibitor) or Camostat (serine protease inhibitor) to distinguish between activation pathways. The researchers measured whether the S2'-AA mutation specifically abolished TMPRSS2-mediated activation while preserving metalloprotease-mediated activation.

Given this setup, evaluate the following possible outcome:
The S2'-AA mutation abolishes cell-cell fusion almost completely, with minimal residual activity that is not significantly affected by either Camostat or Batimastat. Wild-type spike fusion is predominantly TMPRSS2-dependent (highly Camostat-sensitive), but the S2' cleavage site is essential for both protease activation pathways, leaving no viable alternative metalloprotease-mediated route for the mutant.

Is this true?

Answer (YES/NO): NO